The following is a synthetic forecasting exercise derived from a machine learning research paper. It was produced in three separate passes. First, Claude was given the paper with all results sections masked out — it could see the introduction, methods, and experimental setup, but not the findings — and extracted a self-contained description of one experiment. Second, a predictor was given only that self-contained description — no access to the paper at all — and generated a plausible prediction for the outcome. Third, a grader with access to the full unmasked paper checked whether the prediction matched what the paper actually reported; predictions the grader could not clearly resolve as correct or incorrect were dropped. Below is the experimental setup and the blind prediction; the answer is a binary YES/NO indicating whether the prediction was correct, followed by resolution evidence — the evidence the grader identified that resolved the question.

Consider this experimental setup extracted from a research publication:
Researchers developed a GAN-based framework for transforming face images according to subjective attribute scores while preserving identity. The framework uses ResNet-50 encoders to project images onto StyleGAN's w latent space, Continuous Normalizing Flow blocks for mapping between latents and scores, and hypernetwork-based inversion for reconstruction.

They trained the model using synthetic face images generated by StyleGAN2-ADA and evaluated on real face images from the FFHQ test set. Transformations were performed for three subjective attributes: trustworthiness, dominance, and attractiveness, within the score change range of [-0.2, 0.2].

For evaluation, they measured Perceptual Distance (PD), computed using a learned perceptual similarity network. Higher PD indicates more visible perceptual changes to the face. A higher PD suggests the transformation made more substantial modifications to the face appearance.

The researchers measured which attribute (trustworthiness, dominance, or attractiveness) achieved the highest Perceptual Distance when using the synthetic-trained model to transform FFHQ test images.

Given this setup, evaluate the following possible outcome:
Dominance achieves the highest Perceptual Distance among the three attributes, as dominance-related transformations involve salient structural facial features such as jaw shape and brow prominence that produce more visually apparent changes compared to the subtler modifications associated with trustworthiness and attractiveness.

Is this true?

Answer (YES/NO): NO